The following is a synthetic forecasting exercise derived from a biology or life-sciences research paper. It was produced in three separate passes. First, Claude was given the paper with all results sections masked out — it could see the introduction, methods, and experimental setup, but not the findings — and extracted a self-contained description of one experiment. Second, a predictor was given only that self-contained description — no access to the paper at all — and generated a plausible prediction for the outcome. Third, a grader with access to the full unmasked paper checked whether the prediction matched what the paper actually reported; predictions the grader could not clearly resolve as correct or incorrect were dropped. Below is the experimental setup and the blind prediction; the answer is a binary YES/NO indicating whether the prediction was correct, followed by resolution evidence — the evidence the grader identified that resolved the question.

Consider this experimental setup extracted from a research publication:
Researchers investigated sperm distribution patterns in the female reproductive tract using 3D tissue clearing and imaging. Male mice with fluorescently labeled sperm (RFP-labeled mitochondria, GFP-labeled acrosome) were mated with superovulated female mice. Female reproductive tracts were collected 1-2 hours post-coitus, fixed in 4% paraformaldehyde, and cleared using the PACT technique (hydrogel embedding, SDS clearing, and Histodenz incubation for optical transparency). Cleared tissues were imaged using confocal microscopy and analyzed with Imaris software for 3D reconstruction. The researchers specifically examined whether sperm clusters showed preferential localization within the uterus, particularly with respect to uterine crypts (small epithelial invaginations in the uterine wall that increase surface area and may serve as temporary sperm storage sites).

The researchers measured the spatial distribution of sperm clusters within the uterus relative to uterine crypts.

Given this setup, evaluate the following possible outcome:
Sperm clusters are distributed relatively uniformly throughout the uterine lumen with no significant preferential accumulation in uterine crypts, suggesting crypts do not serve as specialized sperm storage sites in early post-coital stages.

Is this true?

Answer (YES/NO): NO